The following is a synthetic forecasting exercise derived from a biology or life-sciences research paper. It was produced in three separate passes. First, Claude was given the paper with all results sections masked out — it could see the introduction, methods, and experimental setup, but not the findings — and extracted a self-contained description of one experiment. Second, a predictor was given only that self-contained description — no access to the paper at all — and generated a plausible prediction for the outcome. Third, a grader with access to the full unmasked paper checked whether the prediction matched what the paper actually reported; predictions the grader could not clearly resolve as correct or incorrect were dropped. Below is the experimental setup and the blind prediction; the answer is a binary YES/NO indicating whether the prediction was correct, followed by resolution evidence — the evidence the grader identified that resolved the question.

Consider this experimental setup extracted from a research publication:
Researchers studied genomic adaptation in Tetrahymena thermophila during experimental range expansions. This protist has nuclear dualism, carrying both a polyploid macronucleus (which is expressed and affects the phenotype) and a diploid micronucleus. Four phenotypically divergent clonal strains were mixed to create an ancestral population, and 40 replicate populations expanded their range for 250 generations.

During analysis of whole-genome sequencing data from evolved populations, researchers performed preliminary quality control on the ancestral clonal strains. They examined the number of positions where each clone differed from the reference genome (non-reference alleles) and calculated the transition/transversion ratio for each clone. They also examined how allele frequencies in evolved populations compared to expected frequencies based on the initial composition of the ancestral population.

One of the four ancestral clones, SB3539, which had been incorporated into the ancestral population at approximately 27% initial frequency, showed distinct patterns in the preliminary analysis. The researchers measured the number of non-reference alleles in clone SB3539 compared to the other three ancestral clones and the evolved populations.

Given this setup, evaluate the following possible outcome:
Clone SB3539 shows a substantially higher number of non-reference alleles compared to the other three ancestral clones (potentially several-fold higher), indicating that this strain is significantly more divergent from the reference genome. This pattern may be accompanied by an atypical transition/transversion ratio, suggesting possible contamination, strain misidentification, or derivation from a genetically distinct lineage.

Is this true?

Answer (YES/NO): YES